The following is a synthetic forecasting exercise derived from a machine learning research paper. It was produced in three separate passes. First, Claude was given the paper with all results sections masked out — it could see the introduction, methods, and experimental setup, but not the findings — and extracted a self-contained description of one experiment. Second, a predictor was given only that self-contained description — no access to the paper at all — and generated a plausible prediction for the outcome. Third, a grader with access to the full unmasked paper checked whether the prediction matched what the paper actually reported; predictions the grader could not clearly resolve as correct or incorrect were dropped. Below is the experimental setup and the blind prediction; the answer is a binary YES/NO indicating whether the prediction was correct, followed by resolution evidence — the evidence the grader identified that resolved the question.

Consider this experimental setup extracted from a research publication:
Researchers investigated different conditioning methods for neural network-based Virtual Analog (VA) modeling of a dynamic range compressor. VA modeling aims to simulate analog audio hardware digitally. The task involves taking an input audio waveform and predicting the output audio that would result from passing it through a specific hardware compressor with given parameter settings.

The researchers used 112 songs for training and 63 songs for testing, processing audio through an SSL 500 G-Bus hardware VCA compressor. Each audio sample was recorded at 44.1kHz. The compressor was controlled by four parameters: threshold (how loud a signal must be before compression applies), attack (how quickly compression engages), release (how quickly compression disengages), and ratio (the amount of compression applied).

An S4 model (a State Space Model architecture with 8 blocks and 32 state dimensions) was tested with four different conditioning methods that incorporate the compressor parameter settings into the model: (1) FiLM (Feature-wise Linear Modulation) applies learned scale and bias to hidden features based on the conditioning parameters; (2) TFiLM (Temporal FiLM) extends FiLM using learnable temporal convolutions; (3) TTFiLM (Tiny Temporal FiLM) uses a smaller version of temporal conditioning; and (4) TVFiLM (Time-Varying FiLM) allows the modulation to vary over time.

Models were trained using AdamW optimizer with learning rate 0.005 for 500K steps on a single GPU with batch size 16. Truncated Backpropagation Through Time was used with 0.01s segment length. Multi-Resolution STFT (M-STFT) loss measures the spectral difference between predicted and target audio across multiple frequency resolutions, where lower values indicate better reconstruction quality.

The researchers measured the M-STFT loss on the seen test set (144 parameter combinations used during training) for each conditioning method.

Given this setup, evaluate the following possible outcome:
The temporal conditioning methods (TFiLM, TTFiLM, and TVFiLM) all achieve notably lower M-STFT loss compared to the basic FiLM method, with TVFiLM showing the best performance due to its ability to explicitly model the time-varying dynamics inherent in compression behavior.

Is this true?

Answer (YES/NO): YES